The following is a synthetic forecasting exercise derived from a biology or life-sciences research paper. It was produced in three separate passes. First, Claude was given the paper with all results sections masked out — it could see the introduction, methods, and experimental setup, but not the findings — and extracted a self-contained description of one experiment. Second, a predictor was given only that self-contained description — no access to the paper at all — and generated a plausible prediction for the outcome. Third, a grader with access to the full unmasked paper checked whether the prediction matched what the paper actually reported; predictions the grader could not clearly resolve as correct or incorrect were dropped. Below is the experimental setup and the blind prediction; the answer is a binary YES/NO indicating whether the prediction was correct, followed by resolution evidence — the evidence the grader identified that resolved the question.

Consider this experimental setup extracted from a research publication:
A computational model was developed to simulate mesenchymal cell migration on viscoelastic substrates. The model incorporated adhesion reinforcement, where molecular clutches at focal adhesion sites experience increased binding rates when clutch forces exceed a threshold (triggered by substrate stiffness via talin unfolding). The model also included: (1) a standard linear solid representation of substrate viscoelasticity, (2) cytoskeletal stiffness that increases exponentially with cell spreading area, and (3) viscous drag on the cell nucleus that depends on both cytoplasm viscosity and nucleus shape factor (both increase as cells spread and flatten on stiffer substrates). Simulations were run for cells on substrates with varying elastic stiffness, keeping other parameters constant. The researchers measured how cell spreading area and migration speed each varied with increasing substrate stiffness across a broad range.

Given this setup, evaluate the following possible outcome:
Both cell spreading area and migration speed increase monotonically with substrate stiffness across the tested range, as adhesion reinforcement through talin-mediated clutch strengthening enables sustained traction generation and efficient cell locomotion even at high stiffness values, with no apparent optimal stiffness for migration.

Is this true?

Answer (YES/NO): NO